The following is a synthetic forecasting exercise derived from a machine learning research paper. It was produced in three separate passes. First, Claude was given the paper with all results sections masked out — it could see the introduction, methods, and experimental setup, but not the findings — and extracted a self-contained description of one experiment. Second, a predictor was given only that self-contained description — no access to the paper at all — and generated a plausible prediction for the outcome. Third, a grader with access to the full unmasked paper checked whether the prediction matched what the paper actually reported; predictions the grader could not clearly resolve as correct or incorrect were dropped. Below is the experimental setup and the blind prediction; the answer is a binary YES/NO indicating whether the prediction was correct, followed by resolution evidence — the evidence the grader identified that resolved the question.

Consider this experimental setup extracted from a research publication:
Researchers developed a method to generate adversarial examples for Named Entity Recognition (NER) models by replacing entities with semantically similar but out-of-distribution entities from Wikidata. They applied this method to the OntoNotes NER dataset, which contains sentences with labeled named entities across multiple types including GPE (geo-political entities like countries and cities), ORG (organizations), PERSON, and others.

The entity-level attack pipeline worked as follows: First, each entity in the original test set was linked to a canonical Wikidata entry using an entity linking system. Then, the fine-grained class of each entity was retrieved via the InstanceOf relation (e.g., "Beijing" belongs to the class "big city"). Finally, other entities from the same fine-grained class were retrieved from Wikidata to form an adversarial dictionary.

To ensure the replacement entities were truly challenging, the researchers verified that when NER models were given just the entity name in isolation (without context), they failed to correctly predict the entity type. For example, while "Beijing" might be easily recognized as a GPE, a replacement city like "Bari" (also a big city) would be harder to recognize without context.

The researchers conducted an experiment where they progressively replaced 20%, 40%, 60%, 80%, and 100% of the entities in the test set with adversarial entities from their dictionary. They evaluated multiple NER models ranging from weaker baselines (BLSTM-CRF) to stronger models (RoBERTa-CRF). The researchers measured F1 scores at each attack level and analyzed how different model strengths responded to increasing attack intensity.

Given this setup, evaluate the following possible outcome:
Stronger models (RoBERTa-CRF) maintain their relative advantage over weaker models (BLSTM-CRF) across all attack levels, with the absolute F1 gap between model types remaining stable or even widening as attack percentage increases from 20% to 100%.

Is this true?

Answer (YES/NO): YES